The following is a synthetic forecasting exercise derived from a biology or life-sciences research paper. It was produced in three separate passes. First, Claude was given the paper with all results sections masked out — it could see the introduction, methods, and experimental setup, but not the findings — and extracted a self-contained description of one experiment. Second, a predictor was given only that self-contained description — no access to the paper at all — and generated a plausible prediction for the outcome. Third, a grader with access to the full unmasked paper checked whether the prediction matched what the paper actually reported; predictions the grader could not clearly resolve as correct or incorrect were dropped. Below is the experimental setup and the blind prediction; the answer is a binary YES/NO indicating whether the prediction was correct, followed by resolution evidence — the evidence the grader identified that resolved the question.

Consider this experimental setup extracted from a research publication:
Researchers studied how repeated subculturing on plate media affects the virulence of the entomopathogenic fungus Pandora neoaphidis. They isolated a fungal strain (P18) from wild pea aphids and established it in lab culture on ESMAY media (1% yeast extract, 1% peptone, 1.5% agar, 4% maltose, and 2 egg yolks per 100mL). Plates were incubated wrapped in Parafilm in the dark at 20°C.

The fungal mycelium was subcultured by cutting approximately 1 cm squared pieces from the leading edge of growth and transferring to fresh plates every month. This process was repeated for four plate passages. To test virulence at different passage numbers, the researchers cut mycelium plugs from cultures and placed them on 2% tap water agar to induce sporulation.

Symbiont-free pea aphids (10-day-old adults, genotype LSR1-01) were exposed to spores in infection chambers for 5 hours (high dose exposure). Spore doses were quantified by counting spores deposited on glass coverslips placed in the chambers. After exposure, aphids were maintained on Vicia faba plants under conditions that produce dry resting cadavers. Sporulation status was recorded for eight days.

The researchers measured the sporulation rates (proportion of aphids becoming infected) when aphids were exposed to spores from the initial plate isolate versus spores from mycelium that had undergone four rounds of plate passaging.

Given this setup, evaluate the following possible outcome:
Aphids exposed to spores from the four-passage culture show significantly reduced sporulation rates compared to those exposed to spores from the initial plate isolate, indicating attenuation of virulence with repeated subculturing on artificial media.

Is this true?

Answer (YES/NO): YES